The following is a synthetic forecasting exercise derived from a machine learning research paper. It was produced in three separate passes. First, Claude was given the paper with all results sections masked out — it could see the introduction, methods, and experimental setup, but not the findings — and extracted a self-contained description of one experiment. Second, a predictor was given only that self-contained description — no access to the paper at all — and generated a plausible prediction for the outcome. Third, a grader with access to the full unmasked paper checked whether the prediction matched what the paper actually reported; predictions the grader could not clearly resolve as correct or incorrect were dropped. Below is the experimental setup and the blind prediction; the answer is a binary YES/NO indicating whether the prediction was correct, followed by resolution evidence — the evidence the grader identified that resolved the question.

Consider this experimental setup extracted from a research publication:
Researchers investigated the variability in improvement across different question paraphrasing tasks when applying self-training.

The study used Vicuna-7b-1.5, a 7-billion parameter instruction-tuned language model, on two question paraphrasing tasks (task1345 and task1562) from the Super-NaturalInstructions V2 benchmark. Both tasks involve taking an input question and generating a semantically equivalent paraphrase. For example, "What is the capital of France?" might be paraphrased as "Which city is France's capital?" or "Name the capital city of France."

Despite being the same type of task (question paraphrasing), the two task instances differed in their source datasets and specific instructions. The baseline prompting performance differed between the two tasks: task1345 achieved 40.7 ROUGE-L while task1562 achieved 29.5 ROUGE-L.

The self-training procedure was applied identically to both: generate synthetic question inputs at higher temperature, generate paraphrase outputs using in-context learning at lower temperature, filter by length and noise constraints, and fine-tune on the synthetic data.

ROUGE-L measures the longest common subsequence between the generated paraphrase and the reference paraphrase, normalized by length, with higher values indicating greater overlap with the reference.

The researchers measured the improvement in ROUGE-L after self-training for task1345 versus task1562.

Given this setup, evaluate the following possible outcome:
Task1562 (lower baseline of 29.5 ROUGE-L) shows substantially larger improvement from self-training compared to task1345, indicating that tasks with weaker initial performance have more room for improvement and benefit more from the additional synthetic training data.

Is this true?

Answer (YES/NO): YES